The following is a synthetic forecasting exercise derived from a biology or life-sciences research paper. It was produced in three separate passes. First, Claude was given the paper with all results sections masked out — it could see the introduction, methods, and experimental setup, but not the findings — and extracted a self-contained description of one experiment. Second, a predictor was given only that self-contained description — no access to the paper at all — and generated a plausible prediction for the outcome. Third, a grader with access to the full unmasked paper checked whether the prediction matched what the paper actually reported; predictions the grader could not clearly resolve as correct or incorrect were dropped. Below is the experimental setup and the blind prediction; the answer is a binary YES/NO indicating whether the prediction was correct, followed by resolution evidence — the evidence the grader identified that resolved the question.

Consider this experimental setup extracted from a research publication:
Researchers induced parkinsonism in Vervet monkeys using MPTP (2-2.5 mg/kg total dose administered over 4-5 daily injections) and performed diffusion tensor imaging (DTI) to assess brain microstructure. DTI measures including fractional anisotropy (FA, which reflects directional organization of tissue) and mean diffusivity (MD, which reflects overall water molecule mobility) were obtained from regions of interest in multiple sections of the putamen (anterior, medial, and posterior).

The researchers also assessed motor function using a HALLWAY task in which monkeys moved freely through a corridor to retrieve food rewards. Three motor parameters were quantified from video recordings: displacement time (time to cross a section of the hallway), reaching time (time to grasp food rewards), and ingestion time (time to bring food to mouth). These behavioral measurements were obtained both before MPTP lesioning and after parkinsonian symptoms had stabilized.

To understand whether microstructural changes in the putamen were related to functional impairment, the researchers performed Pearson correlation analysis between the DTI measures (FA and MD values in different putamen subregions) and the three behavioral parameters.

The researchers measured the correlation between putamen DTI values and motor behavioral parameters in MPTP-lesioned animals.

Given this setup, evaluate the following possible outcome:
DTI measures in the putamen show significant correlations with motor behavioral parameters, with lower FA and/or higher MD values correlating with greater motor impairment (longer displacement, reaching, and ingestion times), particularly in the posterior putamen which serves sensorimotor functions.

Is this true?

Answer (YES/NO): NO